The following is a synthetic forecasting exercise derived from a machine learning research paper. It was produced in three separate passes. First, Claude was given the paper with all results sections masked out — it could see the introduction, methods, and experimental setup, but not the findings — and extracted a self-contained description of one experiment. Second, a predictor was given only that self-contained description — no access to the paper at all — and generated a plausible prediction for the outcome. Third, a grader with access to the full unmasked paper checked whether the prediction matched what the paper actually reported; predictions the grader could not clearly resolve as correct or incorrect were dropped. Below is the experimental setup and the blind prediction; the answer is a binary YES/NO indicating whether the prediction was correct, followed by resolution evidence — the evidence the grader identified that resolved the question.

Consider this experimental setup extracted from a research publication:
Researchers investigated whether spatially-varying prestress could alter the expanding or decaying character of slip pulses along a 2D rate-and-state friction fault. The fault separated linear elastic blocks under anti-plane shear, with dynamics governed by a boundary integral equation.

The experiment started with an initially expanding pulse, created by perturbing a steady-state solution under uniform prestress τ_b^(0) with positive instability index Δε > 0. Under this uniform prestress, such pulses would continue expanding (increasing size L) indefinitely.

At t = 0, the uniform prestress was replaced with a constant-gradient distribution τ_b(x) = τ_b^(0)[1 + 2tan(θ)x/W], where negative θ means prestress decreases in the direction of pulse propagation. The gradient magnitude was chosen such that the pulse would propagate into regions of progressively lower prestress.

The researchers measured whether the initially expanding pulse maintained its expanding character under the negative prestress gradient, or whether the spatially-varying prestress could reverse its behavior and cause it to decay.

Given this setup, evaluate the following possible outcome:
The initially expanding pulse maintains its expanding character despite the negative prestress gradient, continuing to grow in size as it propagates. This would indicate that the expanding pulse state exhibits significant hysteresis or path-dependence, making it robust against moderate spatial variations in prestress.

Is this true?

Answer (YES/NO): NO